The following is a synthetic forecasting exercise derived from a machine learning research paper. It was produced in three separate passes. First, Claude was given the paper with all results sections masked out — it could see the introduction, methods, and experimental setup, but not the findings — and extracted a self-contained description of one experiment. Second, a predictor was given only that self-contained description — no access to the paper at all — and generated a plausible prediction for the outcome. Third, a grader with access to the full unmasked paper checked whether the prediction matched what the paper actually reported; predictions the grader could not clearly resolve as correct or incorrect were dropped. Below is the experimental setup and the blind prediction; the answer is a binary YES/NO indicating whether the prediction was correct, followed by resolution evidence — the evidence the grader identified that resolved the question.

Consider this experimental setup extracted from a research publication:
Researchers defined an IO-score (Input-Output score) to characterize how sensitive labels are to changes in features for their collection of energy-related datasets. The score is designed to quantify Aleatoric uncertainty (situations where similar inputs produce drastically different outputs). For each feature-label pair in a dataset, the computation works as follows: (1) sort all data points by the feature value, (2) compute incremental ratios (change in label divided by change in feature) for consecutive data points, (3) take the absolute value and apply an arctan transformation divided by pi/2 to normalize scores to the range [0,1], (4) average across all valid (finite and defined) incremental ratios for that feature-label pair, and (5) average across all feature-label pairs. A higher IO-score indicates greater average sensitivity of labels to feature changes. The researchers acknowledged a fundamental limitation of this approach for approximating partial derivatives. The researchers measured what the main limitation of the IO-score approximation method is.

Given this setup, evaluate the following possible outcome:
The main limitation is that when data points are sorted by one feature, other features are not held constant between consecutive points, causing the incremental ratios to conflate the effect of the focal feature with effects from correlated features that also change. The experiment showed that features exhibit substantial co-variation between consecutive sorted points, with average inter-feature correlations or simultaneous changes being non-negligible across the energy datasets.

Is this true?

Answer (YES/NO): NO